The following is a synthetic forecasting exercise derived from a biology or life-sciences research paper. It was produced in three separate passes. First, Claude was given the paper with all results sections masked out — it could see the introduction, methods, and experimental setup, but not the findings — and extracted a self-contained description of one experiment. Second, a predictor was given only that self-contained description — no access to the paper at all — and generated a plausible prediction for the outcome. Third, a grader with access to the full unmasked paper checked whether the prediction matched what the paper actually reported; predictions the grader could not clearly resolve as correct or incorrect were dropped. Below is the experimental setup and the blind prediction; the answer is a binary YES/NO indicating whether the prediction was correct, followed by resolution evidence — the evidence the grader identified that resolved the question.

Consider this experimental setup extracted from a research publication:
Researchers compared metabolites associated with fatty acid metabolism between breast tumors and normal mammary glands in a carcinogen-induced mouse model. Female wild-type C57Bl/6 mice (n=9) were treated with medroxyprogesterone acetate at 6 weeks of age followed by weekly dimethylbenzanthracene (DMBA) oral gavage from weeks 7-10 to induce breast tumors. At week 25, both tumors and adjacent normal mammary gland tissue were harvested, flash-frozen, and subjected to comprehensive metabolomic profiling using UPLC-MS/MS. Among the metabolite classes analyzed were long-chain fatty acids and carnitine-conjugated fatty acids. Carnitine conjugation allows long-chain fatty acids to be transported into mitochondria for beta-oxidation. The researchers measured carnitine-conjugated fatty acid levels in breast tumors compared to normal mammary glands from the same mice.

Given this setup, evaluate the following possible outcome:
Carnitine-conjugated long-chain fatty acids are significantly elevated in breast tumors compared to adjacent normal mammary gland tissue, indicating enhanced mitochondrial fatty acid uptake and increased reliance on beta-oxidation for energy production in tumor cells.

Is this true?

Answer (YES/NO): YES